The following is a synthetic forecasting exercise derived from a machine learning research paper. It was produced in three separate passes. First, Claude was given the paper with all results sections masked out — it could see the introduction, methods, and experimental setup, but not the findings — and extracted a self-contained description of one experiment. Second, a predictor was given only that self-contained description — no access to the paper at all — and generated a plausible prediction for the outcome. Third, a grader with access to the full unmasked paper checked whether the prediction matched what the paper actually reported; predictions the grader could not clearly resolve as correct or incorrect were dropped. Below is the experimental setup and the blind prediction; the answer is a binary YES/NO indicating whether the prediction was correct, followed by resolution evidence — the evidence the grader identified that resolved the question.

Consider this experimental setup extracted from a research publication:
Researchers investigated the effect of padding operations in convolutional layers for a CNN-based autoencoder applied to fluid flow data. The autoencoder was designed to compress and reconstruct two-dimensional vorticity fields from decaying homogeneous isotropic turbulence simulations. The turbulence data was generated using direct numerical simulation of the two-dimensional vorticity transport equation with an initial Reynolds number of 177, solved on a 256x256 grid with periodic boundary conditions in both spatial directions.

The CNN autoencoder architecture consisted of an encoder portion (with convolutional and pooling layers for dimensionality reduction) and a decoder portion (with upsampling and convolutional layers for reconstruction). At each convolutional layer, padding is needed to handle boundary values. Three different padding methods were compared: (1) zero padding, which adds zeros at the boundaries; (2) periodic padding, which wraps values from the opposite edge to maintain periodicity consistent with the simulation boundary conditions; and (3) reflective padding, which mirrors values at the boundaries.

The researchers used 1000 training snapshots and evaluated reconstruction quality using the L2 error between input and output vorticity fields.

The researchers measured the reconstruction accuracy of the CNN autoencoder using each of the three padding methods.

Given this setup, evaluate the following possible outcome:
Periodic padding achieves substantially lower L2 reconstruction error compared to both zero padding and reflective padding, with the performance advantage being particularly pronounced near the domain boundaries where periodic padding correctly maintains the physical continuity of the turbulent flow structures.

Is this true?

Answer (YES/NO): NO